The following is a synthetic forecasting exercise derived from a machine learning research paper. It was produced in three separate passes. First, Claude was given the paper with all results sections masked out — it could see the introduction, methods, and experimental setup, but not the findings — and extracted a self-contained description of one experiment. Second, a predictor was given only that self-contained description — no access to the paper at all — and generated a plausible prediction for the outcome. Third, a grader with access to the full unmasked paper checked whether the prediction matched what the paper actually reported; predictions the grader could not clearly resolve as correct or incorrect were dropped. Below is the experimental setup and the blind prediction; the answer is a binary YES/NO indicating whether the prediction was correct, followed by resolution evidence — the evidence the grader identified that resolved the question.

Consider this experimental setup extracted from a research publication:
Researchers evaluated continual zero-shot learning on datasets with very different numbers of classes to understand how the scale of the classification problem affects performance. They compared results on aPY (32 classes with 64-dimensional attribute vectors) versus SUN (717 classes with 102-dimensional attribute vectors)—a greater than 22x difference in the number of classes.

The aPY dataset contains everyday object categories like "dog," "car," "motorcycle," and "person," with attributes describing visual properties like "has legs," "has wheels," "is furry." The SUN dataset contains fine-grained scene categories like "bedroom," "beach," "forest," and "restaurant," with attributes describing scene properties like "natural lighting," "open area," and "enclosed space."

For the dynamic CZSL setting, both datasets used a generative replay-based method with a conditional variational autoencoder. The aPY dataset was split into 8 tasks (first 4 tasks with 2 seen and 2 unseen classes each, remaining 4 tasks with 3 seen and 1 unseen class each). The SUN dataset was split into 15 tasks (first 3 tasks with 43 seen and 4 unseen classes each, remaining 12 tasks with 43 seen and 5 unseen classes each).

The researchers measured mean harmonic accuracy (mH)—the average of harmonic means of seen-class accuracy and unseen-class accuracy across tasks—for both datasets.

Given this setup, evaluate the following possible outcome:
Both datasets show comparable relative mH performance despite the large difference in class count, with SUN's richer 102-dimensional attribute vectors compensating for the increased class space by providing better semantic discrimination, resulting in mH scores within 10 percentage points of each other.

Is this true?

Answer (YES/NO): YES